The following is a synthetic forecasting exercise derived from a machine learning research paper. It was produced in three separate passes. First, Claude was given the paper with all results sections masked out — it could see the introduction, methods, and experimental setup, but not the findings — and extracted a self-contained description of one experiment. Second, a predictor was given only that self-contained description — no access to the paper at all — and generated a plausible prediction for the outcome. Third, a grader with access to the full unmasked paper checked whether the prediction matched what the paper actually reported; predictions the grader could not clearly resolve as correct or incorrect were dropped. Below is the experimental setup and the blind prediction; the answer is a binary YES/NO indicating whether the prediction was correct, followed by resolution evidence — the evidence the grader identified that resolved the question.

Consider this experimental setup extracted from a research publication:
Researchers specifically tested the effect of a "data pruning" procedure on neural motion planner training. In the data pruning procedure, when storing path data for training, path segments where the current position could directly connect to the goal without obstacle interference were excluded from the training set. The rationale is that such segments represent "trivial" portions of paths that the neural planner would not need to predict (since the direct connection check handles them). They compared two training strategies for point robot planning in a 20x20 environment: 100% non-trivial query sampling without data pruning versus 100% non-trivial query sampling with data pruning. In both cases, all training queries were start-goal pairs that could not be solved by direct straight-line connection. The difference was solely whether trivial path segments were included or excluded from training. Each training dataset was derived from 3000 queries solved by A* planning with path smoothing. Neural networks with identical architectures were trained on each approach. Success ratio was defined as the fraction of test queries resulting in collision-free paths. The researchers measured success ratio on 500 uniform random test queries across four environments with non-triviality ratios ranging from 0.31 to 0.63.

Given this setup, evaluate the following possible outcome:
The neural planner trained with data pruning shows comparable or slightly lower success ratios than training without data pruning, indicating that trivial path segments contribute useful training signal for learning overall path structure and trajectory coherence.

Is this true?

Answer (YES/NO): NO